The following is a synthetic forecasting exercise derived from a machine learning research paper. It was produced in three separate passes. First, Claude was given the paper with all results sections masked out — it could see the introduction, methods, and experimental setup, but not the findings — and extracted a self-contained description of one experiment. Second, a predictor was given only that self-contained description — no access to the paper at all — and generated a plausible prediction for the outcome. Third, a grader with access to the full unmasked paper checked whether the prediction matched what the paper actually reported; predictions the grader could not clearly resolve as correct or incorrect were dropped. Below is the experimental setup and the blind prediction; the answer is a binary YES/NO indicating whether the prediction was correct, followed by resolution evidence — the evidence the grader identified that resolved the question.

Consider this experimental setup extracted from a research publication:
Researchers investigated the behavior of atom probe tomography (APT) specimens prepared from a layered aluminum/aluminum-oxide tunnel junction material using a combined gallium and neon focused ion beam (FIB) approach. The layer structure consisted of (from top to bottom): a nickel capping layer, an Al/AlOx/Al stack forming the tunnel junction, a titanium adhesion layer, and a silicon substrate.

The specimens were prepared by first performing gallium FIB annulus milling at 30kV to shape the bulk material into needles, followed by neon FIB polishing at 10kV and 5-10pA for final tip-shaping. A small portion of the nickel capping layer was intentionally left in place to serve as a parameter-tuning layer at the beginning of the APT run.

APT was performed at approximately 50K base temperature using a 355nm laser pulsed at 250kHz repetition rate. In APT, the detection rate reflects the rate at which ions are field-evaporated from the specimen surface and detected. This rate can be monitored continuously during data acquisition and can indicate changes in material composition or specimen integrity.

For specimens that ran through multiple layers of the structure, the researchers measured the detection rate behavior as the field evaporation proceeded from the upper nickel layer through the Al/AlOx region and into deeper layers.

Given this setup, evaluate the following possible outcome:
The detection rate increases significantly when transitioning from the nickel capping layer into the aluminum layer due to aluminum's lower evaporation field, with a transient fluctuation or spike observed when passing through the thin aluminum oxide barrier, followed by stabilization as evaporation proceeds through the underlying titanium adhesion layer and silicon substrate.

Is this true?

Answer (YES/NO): NO